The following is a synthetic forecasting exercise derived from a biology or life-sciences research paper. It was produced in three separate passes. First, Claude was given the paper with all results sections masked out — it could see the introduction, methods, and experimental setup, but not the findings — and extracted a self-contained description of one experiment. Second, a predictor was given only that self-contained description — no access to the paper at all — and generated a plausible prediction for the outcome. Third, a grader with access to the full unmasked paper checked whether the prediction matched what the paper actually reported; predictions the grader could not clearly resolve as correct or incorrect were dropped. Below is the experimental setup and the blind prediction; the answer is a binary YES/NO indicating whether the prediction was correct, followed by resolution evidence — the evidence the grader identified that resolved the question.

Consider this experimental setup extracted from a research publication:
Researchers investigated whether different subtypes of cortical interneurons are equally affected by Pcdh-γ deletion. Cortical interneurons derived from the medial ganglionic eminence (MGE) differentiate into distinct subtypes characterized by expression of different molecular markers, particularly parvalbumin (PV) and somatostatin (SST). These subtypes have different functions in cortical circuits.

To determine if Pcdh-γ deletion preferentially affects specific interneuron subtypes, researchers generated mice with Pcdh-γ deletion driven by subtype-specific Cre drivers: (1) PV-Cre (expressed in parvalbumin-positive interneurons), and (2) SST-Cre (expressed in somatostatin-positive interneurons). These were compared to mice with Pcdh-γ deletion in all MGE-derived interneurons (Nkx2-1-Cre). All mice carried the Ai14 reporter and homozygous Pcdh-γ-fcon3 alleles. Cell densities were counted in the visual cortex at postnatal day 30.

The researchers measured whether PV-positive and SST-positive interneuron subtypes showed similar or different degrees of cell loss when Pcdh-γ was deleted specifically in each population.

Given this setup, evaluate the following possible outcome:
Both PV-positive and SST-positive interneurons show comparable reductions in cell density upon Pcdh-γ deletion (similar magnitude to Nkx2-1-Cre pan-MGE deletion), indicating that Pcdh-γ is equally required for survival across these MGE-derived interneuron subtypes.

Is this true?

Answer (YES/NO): NO